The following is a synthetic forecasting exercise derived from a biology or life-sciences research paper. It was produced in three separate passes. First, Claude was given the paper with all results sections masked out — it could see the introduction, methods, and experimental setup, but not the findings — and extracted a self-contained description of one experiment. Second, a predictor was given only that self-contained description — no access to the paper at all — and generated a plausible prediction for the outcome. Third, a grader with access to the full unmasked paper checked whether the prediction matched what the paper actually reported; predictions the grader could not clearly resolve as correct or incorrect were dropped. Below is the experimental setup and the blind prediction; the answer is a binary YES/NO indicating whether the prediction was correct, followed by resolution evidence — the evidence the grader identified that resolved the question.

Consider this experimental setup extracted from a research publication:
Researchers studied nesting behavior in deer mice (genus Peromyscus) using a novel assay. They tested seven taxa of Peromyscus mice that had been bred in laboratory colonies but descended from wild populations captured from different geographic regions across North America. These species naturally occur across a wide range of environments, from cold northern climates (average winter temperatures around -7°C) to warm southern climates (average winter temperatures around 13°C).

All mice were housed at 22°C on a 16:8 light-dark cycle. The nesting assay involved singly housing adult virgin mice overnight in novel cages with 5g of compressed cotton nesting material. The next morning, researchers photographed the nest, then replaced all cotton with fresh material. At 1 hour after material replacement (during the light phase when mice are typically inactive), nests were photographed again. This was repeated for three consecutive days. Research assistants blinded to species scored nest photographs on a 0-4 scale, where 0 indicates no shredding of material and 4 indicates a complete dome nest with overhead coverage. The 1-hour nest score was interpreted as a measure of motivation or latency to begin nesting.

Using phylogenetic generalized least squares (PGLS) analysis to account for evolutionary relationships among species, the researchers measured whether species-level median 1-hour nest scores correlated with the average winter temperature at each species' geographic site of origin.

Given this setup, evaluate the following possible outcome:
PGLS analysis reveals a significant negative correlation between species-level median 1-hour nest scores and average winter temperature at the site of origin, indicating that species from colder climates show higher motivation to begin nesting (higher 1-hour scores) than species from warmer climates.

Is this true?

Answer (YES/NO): NO